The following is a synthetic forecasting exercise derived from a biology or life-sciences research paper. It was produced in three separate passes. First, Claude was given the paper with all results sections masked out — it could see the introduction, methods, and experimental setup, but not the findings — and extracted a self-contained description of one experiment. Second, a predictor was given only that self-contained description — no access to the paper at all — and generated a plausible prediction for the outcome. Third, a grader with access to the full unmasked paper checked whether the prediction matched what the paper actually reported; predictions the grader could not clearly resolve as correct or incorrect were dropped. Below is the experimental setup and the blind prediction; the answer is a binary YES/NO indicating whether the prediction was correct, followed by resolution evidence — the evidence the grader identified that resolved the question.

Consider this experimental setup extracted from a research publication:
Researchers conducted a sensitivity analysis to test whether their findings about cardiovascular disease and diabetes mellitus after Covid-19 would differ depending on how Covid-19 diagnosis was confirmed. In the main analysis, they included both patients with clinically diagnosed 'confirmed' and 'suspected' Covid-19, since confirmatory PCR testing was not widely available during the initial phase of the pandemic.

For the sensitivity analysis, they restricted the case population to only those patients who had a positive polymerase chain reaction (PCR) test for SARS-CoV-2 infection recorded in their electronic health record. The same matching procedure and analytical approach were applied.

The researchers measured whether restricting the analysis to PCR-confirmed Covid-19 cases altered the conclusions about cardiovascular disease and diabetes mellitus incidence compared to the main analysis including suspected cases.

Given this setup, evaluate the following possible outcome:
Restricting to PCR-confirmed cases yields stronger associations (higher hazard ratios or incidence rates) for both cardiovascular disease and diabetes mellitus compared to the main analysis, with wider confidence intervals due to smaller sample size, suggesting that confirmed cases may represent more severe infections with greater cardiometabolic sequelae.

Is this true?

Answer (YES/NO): NO